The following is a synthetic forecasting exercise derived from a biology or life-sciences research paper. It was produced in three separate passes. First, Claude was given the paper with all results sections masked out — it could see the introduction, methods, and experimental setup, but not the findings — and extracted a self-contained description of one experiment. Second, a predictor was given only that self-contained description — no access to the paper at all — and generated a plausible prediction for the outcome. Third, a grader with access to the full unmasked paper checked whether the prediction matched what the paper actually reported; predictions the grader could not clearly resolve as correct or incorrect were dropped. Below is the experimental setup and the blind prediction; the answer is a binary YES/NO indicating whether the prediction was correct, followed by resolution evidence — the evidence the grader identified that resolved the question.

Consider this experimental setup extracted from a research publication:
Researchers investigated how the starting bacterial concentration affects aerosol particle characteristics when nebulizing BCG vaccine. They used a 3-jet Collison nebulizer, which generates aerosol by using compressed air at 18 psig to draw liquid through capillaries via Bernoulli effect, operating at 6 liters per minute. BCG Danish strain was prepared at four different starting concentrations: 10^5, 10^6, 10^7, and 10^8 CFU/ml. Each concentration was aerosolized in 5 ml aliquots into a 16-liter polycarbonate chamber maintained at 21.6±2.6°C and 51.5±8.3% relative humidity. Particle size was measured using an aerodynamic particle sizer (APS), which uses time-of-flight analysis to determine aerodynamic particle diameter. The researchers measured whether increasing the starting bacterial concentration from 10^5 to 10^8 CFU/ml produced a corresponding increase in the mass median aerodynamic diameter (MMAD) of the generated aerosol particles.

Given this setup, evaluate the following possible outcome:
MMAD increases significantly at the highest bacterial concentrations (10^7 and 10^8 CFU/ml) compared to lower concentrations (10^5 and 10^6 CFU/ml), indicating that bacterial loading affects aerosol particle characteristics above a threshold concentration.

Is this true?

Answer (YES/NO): NO